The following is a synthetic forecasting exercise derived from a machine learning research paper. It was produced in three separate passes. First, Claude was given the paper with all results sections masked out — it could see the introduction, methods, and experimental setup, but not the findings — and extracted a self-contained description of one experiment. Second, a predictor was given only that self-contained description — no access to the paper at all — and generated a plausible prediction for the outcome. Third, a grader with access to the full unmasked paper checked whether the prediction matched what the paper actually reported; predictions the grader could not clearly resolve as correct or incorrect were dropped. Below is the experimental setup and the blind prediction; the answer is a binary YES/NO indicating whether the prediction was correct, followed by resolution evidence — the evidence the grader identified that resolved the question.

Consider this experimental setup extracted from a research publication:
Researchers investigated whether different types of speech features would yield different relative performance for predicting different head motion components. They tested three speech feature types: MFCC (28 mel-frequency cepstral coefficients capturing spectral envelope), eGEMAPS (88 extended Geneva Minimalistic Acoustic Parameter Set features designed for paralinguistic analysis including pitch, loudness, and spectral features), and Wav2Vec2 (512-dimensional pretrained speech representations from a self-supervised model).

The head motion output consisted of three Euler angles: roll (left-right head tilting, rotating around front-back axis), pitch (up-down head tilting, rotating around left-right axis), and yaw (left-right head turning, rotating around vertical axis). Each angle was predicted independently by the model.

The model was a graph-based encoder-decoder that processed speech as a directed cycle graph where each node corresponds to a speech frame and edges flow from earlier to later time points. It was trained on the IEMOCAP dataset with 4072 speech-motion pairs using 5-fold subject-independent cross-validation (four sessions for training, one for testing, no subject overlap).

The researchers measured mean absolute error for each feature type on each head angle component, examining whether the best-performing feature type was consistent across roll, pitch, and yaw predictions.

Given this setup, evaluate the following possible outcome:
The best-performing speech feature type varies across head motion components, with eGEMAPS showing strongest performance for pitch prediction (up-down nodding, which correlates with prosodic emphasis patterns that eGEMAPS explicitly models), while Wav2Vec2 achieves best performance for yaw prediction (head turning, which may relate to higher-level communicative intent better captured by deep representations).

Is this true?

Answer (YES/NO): NO